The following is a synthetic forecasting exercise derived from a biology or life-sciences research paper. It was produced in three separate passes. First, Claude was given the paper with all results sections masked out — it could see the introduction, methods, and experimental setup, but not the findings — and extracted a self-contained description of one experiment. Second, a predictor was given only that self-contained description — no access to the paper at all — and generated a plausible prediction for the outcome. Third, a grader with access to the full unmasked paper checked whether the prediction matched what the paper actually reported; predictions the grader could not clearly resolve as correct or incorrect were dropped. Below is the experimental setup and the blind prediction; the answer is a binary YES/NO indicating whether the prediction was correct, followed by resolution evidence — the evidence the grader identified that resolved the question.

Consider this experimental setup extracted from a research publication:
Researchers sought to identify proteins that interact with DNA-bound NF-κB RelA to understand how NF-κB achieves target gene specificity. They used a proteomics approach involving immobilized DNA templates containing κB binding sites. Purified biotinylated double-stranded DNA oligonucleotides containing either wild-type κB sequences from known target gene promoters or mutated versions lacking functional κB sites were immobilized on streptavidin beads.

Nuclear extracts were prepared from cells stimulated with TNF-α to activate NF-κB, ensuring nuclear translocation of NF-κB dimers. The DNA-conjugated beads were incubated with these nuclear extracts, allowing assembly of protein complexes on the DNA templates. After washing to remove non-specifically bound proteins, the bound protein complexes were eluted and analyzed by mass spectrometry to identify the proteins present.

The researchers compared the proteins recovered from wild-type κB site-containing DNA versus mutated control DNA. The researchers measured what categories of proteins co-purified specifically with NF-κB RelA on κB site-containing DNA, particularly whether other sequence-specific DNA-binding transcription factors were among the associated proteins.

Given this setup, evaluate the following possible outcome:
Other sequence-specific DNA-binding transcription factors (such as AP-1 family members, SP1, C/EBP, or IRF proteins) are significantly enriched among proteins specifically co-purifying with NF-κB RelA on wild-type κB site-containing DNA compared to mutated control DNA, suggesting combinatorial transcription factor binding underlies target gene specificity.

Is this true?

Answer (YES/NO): YES